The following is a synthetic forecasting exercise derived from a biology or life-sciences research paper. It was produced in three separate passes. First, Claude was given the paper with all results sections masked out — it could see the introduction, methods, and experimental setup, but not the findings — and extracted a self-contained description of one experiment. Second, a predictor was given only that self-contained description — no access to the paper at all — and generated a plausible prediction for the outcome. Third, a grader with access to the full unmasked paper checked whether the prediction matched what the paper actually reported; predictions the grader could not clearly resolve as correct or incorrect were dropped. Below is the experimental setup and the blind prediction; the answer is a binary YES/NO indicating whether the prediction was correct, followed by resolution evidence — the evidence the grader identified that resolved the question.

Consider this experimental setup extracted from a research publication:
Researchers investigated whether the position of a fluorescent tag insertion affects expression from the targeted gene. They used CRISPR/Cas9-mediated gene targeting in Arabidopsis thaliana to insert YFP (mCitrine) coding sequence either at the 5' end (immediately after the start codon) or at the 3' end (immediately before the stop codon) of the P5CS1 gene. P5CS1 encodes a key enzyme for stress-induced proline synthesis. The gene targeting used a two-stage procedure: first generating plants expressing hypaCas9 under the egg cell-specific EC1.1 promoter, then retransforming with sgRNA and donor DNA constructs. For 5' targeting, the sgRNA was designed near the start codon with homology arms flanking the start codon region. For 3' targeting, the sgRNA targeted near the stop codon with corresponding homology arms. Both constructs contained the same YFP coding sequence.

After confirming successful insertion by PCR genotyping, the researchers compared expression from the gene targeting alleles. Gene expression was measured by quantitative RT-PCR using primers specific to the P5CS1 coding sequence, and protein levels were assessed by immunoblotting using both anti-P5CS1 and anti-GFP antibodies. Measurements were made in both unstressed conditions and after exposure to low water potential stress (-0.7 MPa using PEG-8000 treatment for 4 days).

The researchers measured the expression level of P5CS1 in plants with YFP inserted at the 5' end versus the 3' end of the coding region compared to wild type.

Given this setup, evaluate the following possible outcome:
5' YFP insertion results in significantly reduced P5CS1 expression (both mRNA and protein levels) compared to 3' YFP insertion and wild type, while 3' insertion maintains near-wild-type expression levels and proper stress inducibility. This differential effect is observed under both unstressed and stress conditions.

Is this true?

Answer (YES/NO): YES